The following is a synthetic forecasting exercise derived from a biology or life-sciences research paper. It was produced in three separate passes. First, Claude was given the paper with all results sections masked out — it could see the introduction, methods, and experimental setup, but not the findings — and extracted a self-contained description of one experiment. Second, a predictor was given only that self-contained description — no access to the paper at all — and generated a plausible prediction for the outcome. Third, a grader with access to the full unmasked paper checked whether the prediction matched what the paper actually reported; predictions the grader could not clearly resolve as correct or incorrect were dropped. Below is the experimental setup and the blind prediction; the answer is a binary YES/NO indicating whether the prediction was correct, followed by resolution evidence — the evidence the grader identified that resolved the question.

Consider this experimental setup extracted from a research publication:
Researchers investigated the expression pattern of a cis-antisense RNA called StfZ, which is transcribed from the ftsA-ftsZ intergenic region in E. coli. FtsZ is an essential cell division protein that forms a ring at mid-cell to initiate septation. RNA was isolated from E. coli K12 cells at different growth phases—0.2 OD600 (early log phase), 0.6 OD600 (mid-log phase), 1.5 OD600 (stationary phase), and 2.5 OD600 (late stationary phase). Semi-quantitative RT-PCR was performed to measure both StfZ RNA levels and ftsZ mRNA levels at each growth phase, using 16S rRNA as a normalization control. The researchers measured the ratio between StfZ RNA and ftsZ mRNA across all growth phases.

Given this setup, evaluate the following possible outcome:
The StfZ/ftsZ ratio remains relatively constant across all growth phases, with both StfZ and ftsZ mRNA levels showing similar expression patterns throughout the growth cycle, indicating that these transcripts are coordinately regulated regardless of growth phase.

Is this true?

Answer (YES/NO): YES